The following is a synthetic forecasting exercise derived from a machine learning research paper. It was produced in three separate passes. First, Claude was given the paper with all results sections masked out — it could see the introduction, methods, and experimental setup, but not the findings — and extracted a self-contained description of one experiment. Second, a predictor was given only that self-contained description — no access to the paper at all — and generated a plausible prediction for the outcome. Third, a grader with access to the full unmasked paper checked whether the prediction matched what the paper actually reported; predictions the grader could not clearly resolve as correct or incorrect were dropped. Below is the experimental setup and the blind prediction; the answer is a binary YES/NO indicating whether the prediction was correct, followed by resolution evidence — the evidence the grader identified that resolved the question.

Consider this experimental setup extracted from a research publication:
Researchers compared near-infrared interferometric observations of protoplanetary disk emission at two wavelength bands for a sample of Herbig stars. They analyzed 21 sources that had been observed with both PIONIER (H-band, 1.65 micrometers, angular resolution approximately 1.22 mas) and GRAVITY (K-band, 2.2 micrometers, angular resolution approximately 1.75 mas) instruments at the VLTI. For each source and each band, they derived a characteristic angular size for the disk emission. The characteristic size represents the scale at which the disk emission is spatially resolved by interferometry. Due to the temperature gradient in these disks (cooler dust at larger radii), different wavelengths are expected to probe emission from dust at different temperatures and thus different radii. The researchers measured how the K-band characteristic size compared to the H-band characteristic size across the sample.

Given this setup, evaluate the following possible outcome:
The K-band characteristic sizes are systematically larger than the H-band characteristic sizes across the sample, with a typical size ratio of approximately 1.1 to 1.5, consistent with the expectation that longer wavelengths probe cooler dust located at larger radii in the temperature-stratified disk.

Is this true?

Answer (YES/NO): NO